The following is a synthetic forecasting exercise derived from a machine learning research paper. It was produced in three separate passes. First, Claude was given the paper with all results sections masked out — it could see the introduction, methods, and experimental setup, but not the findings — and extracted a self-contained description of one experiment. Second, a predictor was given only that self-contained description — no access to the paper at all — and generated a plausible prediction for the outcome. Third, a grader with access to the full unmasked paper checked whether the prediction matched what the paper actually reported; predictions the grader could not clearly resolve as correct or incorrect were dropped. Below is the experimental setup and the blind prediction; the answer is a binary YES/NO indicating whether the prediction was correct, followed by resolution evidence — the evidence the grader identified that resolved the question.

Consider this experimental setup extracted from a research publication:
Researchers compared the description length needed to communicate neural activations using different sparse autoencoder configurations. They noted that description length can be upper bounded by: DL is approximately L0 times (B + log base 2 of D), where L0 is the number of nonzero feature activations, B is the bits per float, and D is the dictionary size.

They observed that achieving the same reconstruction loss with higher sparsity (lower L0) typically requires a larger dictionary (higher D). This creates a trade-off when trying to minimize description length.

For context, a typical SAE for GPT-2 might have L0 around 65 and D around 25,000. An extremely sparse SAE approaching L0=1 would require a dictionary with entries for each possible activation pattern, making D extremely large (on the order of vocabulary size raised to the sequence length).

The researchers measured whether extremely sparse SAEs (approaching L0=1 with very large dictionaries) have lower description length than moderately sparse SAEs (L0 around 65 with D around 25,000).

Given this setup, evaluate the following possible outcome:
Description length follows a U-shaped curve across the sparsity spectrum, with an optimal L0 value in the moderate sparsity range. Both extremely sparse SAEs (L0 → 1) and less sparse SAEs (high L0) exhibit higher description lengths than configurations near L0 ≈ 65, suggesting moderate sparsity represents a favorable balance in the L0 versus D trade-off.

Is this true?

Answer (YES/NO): YES